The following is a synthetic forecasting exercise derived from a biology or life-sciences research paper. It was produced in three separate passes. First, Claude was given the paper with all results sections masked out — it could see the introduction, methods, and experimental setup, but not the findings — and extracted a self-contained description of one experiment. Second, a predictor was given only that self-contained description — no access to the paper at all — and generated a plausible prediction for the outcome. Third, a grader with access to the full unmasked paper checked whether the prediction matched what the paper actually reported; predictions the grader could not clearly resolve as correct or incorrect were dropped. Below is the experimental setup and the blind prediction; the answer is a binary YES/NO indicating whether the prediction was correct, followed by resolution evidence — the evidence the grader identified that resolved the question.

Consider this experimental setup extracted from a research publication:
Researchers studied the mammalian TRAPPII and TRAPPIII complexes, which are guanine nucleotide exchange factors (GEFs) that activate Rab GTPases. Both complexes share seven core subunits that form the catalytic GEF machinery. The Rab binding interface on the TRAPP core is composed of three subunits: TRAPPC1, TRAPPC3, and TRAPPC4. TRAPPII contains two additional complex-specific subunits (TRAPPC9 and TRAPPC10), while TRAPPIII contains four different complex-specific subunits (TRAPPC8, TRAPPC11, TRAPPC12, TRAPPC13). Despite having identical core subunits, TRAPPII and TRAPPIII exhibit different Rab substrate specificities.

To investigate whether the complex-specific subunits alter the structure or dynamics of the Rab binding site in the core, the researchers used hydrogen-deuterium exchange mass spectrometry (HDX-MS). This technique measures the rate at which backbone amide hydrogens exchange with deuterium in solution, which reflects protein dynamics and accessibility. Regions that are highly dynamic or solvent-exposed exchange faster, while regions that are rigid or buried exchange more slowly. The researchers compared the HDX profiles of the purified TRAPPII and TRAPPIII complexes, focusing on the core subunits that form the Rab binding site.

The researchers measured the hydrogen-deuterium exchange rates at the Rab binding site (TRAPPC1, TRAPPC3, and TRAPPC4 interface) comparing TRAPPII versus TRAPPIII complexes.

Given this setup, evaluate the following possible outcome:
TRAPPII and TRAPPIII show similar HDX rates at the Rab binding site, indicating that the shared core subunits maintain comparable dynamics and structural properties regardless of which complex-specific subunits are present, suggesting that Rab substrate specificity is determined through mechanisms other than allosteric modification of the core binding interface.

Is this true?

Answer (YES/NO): NO